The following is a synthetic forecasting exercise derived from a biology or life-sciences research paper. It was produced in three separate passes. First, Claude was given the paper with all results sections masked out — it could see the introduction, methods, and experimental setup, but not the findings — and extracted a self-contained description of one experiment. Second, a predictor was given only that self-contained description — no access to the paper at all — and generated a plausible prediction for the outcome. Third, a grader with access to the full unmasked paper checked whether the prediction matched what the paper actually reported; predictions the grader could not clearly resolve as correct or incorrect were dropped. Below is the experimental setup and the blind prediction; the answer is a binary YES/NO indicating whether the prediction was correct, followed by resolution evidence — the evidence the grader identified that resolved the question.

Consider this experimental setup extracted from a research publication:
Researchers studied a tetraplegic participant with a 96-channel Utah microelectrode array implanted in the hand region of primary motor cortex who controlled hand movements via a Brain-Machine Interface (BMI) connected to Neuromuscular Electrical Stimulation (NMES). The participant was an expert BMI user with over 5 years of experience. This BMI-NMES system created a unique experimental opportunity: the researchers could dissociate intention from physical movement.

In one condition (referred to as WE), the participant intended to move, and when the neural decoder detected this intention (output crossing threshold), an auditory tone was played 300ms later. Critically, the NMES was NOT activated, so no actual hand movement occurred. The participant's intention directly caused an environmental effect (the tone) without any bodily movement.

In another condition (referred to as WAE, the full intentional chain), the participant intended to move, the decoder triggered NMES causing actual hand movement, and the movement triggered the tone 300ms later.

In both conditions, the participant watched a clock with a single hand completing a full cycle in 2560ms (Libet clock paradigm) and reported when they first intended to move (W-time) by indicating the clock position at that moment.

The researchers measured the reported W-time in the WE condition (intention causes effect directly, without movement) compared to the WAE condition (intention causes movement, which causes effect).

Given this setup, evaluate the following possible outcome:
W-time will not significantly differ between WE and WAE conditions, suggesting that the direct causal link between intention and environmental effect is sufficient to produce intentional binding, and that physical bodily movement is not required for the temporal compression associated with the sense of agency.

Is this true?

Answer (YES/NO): NO